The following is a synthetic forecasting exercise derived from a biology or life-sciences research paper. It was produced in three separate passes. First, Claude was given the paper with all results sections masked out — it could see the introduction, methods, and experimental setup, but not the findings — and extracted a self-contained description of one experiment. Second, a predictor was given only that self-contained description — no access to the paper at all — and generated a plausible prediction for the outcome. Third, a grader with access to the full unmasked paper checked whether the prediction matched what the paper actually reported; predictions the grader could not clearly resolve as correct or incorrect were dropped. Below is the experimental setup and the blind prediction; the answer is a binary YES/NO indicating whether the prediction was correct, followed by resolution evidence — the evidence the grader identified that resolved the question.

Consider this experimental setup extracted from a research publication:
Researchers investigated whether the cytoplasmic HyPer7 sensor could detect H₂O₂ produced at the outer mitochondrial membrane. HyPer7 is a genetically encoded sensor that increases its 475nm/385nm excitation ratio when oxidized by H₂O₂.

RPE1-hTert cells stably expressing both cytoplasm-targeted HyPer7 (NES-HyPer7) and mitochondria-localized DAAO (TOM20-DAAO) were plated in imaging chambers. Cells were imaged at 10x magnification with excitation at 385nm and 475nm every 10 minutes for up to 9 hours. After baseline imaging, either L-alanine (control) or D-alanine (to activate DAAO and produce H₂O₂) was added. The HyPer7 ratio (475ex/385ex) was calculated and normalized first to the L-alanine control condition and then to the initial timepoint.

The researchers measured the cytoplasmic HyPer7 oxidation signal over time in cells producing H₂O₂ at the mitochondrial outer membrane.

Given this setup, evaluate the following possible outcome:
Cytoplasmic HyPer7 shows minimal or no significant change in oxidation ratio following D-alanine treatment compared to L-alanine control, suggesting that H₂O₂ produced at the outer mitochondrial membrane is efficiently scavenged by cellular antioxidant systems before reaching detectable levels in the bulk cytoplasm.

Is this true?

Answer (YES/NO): NO